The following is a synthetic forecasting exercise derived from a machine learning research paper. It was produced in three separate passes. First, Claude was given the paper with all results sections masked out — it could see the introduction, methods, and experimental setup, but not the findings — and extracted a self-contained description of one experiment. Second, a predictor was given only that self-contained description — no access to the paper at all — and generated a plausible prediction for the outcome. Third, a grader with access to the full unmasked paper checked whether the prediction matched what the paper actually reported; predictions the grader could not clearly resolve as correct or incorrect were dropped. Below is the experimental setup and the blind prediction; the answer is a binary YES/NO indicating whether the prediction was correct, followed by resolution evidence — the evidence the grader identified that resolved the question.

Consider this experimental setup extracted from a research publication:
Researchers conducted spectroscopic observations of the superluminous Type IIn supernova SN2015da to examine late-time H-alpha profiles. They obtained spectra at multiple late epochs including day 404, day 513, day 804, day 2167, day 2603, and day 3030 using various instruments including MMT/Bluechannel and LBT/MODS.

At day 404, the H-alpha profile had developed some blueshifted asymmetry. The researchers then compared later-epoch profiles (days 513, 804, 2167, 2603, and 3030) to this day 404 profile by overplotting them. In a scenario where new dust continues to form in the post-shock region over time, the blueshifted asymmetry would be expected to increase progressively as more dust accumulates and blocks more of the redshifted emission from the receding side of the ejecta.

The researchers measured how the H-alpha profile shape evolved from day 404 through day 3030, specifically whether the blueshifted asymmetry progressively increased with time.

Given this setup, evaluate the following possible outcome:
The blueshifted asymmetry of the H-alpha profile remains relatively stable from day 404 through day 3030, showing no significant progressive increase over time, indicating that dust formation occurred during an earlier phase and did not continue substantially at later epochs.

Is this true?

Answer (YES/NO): NO